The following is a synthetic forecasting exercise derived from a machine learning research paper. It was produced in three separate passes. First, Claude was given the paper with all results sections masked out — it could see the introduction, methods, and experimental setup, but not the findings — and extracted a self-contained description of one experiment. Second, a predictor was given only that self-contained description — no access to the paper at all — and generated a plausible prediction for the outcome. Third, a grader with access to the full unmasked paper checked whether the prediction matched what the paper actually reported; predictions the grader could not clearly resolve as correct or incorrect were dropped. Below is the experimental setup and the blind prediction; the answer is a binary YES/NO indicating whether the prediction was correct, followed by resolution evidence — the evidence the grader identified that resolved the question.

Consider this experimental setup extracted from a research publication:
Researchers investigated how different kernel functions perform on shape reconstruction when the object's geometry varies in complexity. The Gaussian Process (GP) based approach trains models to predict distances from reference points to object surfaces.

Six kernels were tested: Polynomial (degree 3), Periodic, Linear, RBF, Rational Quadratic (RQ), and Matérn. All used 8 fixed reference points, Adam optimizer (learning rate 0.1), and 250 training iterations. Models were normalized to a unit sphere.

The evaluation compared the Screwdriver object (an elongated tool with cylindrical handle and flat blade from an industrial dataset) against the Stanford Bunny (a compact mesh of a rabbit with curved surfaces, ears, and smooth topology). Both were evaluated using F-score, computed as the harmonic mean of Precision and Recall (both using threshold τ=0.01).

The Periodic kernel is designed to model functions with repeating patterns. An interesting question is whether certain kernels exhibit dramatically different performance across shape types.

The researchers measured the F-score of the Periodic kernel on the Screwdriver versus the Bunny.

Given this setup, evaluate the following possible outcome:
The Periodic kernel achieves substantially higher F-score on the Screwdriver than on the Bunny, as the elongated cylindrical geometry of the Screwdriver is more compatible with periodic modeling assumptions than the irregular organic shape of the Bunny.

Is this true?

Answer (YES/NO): NO